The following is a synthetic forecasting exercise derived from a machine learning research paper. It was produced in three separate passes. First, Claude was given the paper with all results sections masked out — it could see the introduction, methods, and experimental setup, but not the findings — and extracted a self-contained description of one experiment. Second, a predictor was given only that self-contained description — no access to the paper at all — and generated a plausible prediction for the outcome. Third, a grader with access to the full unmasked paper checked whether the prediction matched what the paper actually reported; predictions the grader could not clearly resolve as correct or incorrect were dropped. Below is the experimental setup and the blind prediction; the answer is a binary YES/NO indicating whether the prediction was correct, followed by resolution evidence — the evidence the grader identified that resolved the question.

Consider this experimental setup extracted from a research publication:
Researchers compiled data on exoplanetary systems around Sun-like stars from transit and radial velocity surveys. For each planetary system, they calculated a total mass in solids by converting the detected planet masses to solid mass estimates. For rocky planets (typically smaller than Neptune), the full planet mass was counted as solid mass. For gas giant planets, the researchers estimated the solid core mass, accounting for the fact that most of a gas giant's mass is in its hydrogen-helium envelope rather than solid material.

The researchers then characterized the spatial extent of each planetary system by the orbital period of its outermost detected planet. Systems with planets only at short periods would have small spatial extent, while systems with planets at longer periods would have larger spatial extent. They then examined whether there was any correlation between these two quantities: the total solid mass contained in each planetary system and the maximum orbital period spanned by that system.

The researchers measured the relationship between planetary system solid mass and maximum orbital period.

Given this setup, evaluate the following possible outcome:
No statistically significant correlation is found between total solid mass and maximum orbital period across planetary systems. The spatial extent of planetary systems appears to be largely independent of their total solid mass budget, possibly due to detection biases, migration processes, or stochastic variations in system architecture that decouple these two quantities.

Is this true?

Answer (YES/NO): NO